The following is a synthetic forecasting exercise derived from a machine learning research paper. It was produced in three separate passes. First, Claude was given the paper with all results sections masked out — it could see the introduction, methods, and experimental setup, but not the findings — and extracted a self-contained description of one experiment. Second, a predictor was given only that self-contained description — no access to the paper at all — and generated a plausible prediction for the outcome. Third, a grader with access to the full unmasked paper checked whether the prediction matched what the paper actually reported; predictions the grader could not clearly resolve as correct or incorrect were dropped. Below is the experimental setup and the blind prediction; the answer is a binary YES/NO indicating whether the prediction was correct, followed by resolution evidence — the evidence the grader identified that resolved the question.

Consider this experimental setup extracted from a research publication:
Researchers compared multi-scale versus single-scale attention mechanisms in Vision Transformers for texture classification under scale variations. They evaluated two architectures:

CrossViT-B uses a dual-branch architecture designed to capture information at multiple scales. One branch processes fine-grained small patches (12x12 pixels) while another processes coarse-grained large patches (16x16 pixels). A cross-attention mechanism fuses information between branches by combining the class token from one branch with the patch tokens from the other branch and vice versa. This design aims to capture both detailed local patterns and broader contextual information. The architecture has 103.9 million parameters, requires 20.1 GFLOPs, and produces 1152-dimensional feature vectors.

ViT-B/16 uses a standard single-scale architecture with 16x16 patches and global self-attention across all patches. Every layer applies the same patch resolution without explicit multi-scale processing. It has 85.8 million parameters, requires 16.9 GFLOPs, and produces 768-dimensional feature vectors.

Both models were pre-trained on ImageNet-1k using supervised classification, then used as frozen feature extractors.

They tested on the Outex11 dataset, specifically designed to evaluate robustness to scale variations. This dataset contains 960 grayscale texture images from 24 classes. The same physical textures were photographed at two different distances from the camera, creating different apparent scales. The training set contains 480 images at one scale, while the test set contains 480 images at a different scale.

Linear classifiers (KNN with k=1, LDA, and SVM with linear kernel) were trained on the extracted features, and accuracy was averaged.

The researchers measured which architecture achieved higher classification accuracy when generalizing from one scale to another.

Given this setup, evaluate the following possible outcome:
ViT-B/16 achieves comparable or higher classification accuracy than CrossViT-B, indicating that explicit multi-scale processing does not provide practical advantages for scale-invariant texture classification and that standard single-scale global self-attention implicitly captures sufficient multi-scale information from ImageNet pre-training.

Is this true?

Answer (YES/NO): YES